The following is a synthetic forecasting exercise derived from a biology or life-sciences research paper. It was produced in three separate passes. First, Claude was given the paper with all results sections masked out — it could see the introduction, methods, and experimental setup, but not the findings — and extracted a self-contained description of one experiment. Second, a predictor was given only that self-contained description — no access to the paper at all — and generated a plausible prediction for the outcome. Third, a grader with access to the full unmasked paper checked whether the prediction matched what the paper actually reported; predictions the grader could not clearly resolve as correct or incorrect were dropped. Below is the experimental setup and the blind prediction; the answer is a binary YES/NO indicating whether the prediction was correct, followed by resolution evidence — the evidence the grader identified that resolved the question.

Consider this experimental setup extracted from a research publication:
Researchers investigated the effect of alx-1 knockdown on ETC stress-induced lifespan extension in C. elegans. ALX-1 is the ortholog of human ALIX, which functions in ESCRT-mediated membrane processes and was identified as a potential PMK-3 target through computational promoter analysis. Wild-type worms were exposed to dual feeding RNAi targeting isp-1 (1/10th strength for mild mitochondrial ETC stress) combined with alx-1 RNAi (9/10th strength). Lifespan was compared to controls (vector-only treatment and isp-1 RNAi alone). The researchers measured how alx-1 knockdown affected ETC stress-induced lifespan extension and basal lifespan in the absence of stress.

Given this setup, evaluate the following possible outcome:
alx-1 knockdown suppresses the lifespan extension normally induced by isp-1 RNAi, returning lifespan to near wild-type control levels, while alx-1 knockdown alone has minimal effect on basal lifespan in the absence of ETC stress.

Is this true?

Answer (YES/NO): NO